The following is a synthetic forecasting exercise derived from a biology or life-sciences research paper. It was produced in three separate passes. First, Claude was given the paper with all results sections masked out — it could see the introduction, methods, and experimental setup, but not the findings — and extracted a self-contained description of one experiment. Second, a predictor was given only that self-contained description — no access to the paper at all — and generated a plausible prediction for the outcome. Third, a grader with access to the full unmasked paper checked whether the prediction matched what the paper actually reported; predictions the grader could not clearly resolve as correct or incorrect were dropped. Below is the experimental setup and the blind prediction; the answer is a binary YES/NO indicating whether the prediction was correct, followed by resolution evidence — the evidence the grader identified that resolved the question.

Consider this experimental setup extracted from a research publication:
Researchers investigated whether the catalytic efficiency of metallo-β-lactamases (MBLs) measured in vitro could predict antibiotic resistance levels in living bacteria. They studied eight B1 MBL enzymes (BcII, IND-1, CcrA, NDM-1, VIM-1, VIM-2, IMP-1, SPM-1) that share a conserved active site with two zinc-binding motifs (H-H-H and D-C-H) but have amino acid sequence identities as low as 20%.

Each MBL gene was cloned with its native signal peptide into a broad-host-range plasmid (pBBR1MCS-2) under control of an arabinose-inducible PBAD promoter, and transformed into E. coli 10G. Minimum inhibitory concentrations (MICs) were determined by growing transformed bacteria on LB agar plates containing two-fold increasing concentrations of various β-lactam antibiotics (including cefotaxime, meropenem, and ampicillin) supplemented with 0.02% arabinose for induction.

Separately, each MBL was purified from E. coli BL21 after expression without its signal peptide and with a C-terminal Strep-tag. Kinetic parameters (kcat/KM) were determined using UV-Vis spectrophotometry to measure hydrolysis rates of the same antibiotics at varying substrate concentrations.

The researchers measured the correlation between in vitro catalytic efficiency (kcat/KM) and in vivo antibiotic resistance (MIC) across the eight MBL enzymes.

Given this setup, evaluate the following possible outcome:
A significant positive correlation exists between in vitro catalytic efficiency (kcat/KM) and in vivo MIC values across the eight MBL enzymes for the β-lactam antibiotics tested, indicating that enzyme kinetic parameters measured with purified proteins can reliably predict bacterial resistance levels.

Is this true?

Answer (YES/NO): NO